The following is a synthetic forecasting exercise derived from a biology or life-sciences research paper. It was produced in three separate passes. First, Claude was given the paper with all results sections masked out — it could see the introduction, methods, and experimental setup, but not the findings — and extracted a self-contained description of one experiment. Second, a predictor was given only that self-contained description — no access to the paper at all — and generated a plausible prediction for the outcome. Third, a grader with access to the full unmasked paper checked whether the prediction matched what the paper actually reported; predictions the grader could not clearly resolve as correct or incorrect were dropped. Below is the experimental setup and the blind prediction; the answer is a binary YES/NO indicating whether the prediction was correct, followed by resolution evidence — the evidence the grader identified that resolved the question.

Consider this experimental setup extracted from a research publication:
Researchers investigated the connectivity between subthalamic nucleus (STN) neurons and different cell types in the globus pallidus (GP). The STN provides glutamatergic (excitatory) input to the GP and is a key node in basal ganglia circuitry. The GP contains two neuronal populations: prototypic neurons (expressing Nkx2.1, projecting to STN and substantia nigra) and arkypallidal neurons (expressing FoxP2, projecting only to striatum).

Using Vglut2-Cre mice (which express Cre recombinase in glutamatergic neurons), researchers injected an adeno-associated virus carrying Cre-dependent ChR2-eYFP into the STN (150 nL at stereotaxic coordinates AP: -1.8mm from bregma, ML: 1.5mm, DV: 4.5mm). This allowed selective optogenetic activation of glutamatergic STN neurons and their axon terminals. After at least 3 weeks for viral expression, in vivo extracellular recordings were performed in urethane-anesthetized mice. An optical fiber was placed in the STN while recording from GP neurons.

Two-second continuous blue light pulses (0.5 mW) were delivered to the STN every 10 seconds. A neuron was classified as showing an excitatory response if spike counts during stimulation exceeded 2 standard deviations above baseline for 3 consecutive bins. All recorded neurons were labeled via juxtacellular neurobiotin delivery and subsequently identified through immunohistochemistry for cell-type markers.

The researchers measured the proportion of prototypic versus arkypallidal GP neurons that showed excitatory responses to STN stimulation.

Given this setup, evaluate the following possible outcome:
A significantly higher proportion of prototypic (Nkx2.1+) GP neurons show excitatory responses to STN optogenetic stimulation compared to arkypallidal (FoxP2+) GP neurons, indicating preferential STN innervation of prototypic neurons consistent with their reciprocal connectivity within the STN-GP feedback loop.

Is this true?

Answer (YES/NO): YES